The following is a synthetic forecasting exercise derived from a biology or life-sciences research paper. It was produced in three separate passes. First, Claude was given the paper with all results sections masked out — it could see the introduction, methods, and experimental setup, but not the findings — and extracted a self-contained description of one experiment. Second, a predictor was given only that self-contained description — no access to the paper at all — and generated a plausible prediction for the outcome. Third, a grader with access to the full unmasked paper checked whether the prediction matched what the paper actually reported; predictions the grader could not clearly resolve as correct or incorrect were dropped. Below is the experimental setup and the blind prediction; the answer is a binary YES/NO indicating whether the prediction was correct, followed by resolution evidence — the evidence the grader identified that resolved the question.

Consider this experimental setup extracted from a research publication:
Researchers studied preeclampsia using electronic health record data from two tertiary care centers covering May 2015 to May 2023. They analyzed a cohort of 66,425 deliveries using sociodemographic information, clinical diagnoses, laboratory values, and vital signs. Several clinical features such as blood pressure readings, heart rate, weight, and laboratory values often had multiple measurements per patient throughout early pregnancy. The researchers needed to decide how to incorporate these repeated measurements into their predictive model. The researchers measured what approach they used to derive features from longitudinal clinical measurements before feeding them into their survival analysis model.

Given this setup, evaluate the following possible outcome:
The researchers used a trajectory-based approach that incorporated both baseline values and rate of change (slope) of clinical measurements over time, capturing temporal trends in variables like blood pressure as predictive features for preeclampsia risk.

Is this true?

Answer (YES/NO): NO